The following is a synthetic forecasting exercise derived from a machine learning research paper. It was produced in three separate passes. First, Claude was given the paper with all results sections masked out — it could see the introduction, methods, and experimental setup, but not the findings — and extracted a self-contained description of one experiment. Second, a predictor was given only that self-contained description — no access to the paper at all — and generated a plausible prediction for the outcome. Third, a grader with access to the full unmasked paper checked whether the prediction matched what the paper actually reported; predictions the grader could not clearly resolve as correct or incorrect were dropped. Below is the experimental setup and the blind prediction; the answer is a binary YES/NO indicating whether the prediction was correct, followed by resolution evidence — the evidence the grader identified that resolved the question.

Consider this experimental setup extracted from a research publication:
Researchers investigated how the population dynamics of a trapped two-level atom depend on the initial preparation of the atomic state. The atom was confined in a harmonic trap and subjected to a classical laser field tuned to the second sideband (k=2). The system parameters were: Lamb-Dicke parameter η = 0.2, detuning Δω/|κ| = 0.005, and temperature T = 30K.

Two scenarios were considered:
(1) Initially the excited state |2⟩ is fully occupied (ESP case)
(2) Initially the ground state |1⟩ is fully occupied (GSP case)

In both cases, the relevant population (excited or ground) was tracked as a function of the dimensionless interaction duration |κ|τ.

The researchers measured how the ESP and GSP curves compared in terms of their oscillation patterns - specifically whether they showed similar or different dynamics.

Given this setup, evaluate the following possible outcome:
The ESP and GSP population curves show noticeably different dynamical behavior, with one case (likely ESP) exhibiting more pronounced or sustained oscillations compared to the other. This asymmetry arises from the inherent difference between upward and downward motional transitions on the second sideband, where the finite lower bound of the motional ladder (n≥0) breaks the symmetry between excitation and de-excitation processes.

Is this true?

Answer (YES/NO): YES